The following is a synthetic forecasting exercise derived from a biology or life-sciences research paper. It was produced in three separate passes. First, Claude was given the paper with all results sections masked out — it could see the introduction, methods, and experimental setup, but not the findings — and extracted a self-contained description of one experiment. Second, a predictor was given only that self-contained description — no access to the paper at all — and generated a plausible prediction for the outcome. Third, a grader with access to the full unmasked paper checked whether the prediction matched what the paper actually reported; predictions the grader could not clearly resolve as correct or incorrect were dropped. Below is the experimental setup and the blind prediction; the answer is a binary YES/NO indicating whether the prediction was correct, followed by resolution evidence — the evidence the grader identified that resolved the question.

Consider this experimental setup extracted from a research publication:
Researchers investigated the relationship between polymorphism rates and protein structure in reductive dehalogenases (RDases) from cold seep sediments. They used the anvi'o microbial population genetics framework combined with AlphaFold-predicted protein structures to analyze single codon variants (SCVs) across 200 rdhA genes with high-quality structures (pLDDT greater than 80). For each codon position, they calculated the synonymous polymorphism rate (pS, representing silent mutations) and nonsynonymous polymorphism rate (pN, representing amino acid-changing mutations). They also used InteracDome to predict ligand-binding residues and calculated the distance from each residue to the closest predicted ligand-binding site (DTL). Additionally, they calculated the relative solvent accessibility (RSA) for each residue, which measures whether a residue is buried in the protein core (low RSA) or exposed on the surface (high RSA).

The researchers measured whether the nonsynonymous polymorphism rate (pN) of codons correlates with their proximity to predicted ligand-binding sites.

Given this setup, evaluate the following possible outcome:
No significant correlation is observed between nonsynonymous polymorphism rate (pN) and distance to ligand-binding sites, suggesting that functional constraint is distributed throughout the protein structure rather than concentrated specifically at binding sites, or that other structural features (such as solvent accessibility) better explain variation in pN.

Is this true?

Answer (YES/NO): NO